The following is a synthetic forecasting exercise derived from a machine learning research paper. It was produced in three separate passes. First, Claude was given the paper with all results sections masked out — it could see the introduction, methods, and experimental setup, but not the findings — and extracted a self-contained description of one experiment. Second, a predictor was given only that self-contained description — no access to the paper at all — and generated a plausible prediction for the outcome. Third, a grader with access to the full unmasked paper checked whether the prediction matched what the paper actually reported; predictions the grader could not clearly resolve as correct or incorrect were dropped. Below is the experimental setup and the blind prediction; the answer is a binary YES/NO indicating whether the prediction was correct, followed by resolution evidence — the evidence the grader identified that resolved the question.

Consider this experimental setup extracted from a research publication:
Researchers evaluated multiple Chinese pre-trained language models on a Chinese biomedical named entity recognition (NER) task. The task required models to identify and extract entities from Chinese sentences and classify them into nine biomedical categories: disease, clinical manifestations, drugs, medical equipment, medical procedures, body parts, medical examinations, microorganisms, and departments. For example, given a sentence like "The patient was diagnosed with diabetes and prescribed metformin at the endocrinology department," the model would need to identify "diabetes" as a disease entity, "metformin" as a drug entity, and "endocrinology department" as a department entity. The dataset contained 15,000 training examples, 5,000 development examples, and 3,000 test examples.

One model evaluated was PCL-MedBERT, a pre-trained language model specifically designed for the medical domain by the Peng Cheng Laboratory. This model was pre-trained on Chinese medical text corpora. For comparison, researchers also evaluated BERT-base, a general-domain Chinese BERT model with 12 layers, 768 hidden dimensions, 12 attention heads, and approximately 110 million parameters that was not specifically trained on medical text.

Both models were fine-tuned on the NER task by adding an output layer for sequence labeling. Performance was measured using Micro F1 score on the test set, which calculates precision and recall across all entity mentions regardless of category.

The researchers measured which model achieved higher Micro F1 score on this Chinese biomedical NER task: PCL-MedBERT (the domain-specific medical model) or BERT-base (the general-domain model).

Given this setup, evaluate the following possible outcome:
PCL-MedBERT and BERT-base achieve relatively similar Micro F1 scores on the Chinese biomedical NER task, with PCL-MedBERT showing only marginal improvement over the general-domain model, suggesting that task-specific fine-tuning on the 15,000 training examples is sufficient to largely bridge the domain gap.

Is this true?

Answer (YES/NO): NO